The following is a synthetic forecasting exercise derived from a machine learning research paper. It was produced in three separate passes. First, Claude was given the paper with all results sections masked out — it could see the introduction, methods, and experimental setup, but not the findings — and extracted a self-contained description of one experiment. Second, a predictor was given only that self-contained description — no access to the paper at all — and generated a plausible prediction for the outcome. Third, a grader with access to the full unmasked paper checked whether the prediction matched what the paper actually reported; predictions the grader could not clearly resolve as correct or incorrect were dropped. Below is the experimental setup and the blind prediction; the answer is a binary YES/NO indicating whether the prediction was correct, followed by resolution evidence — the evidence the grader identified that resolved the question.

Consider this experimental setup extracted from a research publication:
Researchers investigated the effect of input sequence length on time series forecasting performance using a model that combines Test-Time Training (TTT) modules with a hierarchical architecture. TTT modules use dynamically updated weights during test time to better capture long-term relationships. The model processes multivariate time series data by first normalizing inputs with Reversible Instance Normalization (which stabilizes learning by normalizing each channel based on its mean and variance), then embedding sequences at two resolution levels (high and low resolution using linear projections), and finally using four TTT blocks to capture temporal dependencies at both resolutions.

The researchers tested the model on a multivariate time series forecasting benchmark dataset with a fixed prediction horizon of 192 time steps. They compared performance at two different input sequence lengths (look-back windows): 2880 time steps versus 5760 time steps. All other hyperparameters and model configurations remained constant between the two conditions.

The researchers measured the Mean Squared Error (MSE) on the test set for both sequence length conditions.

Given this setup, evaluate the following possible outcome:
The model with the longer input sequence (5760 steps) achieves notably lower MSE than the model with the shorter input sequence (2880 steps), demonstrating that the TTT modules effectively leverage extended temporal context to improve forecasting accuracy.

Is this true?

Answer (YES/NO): NO